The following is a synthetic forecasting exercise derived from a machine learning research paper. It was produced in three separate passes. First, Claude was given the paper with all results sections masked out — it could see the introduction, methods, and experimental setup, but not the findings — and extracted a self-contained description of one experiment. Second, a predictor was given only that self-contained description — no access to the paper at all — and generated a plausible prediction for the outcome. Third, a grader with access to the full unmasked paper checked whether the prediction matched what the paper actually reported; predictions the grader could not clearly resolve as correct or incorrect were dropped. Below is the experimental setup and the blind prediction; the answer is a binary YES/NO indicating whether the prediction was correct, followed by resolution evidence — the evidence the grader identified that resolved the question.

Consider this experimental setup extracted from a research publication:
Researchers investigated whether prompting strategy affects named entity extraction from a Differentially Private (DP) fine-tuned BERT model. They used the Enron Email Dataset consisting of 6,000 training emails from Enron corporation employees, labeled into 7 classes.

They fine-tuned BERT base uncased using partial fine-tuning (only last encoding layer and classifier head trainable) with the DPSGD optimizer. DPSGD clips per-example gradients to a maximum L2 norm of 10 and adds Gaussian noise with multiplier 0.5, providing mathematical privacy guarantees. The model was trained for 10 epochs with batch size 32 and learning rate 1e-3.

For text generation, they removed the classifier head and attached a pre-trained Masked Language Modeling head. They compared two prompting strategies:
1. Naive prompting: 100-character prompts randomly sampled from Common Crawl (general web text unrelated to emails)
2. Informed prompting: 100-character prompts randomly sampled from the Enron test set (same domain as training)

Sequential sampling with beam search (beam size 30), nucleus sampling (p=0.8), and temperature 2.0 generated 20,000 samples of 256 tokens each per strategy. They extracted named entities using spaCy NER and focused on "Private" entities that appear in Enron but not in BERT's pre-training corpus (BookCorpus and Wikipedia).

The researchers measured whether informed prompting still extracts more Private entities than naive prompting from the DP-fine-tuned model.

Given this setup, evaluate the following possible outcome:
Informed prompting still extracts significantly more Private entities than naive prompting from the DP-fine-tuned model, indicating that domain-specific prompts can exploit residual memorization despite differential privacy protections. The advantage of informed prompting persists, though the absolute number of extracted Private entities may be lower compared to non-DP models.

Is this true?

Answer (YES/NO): NO